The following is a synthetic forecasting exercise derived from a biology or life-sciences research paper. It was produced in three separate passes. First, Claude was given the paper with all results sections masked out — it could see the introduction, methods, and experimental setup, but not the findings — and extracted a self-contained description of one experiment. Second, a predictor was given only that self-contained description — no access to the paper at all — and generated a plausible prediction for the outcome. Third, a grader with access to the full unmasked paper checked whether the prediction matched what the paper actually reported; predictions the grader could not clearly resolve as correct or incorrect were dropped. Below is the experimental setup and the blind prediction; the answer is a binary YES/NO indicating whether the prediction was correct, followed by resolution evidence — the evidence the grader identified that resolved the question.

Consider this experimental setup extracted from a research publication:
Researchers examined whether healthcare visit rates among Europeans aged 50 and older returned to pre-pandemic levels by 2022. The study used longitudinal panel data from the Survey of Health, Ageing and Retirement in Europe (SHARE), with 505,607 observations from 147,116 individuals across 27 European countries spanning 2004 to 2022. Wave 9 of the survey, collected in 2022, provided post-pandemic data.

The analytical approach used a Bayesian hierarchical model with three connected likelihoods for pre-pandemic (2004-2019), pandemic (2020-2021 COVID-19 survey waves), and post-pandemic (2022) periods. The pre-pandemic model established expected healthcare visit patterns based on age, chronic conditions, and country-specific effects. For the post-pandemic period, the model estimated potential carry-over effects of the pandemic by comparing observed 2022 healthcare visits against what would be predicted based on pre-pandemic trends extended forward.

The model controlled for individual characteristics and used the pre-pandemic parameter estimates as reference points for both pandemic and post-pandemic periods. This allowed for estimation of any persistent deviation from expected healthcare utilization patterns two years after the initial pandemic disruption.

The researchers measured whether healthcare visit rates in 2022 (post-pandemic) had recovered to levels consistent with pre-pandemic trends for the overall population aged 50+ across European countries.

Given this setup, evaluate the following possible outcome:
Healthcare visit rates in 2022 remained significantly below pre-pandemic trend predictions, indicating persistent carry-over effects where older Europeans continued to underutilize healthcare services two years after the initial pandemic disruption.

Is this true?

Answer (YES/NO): NO